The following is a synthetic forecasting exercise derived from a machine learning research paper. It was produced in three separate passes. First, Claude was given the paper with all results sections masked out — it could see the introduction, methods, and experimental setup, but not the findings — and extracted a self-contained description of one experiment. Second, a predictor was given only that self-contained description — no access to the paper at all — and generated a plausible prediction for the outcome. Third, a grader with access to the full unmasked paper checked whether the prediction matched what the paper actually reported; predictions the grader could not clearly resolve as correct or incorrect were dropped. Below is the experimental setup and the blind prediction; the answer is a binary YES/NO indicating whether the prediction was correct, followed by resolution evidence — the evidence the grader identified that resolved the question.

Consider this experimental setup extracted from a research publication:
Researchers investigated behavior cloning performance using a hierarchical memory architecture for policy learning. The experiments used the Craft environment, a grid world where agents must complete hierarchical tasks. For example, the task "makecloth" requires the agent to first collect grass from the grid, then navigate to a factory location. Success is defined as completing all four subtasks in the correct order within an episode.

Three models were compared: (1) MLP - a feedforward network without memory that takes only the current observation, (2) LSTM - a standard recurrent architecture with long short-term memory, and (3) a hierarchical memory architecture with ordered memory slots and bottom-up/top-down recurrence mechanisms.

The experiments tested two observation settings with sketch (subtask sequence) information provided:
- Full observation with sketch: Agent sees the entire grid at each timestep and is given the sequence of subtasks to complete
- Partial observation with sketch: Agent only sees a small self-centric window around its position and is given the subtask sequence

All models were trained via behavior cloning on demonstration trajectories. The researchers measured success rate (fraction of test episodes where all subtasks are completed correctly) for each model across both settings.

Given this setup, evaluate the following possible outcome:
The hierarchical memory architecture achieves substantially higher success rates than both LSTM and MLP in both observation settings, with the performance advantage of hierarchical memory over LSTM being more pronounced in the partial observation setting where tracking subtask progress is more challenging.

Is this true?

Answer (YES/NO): NO